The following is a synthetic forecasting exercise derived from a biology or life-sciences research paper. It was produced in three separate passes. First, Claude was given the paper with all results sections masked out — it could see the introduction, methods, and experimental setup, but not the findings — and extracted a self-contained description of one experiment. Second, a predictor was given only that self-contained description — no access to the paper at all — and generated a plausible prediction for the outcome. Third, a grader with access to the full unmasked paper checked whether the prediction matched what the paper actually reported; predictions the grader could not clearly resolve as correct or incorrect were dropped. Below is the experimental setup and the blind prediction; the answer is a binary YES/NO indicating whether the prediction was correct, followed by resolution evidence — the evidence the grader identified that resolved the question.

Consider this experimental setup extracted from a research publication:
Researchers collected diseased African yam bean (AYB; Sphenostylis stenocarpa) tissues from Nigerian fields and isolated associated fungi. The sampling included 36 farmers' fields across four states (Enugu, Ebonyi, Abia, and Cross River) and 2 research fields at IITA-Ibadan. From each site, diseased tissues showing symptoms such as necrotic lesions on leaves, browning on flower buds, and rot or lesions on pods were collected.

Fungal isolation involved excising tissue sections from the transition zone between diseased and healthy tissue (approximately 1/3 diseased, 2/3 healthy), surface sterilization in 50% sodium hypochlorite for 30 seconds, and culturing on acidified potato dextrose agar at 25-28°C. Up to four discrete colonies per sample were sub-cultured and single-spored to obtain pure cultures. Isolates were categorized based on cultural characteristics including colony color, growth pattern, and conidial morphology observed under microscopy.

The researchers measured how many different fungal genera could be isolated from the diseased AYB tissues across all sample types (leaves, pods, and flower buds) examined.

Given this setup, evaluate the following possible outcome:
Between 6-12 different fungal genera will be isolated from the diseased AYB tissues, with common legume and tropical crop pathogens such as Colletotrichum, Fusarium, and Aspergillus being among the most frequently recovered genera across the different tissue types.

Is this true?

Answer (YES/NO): NO